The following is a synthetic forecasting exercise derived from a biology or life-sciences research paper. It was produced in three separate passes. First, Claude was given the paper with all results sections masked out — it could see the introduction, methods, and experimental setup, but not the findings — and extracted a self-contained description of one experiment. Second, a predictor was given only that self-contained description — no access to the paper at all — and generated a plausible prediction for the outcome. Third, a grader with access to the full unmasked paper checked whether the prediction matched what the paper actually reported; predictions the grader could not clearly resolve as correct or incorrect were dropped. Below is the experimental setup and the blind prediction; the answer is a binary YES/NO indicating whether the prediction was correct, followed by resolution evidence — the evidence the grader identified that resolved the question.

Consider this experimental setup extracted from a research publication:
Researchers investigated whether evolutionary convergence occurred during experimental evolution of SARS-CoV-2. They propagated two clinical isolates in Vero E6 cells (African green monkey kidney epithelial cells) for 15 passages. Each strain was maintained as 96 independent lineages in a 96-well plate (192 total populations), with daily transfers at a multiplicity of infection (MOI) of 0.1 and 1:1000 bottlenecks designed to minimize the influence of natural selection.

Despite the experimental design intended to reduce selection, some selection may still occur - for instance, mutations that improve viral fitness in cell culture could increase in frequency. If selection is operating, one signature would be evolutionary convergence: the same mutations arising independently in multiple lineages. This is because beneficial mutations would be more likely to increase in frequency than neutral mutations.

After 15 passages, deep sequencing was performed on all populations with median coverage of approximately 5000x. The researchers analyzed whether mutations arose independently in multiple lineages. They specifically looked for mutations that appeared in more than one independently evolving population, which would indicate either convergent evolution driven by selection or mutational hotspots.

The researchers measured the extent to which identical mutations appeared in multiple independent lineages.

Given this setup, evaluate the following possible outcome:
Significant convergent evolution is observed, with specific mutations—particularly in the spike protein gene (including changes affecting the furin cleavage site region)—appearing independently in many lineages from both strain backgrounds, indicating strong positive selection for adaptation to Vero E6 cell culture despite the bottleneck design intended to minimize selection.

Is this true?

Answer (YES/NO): YES